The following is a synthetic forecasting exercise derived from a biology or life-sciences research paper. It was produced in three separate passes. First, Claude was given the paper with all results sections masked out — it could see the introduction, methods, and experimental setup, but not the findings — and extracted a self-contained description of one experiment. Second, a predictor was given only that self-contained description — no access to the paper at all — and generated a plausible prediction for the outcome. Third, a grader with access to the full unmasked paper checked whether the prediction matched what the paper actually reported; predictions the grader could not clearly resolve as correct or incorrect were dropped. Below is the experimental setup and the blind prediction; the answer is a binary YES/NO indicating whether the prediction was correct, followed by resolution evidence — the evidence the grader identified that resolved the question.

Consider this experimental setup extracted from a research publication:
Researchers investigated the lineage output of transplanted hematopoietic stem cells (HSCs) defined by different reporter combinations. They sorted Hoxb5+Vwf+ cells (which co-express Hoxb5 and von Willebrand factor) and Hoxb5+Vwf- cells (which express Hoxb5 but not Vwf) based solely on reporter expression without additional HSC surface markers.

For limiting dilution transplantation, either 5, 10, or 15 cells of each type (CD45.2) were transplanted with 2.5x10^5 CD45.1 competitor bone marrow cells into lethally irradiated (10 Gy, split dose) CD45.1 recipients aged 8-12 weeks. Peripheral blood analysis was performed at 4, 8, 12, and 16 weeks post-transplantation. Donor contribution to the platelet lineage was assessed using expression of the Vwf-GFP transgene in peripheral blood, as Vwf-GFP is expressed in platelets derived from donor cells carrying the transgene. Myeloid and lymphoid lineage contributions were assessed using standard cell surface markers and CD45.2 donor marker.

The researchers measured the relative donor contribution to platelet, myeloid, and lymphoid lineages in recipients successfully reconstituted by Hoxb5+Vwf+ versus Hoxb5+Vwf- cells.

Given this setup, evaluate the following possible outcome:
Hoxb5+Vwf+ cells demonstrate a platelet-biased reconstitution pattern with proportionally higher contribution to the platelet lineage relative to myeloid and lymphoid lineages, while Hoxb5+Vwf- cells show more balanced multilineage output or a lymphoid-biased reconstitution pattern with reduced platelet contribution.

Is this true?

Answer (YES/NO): YES